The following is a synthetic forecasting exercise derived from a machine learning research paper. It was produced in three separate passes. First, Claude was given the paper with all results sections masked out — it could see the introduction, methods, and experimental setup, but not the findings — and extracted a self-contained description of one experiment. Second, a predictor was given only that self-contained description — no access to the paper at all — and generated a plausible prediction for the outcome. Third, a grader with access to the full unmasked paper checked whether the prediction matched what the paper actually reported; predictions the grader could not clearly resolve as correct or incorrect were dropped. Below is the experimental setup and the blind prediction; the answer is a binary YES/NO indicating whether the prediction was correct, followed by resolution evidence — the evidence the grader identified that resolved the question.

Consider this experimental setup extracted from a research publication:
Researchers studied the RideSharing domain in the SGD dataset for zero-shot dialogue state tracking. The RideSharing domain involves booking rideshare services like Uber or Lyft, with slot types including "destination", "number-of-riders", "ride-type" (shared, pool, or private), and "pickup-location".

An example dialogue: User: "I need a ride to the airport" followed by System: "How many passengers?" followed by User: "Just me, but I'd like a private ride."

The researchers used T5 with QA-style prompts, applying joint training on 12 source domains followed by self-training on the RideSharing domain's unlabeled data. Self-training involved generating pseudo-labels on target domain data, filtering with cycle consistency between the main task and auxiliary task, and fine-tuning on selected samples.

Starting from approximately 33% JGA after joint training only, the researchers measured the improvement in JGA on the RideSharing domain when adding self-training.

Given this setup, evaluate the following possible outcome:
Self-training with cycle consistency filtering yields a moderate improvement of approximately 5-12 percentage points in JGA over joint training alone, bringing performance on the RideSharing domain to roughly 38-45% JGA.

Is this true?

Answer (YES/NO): NO